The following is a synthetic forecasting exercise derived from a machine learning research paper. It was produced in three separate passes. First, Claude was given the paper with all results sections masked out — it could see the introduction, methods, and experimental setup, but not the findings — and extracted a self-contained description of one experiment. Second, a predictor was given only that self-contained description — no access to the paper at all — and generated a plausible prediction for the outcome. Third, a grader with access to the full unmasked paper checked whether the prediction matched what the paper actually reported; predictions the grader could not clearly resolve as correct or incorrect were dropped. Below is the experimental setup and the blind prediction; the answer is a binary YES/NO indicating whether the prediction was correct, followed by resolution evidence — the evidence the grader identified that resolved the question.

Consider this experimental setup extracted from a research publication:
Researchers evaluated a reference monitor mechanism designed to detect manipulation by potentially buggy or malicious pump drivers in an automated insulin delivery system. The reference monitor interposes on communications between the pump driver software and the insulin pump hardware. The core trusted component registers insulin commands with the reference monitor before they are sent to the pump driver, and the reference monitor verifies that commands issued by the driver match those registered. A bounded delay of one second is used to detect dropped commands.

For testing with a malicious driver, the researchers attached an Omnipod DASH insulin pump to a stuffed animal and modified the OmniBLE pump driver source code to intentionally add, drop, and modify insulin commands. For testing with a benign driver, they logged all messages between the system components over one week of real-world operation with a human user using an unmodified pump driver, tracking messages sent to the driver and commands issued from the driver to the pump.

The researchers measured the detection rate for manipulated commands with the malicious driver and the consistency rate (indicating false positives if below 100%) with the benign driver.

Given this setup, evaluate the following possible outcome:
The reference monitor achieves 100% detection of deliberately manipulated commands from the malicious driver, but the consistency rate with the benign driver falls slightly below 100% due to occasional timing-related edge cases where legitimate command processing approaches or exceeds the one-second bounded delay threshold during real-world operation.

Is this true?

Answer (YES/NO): NO